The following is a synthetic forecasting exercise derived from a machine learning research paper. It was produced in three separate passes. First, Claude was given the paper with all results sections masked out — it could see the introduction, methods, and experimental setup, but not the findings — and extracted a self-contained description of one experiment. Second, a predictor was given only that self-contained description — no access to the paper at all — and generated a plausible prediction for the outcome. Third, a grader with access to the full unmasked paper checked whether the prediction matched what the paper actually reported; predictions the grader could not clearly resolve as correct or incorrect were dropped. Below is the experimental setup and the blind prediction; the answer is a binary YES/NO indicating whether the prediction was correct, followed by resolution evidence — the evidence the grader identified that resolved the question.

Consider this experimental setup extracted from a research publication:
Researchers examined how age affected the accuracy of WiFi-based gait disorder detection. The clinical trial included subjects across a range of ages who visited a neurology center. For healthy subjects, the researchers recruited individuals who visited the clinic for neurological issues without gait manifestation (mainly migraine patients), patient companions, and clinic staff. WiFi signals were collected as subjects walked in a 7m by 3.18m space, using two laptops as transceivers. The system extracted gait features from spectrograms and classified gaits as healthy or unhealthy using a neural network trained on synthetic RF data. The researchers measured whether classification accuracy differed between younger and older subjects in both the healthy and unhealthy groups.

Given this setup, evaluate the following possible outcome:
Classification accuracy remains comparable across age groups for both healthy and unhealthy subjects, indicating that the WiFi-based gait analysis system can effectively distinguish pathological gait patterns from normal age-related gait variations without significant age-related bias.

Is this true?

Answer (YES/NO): NO